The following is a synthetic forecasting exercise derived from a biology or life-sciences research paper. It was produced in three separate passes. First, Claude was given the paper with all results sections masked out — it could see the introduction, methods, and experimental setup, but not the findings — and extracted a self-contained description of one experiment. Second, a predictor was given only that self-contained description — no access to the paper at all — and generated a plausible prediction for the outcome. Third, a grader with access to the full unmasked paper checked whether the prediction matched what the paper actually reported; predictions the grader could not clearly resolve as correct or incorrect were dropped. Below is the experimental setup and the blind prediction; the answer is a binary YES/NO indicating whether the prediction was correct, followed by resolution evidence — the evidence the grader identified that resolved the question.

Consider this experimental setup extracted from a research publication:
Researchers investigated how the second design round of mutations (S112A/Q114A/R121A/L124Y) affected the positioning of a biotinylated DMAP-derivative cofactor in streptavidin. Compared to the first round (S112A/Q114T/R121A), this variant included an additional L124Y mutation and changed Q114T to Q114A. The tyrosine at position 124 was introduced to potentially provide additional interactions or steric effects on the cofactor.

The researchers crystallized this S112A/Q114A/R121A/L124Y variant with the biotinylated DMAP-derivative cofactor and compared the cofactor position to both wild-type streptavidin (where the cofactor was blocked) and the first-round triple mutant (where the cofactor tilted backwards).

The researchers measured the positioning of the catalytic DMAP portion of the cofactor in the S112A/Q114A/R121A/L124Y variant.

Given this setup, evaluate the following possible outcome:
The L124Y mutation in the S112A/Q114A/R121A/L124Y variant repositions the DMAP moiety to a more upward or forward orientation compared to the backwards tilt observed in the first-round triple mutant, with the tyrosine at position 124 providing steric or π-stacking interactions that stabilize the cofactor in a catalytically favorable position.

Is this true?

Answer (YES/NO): NO